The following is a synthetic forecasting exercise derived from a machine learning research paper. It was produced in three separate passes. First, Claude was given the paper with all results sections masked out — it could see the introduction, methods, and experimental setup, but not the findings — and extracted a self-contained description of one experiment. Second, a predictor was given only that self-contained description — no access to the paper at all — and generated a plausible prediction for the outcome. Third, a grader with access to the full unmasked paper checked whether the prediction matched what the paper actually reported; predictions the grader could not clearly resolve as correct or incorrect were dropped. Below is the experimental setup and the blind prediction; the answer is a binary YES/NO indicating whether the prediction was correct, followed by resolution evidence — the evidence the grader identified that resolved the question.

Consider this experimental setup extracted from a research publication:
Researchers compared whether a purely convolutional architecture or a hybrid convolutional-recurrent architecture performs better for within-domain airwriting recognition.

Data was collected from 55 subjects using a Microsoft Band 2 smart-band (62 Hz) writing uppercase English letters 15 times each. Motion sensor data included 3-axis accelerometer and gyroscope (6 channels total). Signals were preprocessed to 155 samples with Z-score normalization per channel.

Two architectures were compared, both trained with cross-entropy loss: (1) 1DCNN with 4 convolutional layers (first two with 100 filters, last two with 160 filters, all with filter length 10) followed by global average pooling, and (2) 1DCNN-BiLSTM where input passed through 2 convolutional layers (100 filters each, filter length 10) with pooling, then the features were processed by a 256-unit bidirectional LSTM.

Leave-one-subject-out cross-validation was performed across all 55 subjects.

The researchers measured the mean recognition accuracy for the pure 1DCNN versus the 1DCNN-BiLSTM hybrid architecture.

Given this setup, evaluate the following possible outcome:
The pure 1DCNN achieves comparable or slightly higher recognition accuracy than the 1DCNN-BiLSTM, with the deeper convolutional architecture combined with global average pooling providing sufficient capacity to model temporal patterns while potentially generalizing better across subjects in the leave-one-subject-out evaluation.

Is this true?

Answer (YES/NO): NO